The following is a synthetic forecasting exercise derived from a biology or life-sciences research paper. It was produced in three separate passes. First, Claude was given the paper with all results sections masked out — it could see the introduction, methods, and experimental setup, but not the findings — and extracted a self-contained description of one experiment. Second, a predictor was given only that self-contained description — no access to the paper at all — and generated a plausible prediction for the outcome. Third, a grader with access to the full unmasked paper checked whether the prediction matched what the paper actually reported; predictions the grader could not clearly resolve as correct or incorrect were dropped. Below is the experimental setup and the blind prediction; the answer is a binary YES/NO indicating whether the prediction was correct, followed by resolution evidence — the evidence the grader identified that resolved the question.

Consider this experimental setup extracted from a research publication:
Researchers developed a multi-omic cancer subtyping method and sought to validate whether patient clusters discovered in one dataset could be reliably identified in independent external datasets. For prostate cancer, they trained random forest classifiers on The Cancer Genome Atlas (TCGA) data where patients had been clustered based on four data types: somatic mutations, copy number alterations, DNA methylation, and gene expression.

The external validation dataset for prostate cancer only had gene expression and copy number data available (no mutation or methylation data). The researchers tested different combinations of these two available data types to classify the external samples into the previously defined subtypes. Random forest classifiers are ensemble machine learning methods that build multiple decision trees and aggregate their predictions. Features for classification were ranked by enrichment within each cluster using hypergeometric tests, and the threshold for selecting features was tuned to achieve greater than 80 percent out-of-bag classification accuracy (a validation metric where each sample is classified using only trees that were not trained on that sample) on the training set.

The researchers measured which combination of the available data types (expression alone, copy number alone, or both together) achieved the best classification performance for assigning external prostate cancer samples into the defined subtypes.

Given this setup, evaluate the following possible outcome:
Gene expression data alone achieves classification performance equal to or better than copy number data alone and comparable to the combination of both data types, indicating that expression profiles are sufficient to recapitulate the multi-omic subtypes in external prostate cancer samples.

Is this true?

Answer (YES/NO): NO